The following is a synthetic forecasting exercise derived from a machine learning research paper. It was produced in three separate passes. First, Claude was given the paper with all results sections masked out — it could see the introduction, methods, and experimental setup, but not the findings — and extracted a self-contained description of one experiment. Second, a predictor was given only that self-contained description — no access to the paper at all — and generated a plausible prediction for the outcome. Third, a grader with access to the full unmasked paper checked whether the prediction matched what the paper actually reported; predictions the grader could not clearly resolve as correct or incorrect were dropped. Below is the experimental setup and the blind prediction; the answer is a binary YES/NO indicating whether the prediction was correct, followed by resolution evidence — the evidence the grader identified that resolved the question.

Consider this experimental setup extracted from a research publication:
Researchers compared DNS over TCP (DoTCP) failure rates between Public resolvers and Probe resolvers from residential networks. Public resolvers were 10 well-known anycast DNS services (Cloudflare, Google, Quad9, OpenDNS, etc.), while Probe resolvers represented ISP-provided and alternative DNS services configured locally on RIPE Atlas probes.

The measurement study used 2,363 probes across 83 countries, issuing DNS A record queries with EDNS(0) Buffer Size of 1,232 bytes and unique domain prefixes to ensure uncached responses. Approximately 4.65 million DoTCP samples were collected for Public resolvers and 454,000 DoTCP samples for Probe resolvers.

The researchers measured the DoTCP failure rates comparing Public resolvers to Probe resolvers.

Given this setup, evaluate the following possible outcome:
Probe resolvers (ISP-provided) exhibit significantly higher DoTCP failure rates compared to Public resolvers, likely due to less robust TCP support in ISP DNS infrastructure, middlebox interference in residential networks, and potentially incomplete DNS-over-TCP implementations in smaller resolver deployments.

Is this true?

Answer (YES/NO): YES